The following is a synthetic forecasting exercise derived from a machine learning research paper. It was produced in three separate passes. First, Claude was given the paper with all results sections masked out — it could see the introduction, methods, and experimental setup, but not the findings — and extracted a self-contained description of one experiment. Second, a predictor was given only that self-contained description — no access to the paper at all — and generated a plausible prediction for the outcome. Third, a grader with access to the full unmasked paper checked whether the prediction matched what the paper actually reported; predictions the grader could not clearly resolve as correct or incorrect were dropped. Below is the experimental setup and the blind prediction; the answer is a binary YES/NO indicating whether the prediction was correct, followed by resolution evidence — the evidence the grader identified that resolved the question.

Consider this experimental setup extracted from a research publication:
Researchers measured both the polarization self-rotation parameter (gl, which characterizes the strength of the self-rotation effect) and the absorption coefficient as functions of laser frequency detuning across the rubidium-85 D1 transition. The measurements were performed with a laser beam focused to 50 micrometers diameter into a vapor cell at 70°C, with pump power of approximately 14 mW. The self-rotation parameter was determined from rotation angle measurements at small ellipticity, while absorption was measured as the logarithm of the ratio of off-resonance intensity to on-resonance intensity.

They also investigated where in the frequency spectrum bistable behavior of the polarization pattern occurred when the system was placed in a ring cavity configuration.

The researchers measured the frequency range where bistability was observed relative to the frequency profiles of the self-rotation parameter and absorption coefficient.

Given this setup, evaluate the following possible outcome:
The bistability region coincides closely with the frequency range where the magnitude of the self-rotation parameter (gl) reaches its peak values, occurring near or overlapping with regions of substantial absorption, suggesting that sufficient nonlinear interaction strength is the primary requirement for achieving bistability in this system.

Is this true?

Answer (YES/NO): NO